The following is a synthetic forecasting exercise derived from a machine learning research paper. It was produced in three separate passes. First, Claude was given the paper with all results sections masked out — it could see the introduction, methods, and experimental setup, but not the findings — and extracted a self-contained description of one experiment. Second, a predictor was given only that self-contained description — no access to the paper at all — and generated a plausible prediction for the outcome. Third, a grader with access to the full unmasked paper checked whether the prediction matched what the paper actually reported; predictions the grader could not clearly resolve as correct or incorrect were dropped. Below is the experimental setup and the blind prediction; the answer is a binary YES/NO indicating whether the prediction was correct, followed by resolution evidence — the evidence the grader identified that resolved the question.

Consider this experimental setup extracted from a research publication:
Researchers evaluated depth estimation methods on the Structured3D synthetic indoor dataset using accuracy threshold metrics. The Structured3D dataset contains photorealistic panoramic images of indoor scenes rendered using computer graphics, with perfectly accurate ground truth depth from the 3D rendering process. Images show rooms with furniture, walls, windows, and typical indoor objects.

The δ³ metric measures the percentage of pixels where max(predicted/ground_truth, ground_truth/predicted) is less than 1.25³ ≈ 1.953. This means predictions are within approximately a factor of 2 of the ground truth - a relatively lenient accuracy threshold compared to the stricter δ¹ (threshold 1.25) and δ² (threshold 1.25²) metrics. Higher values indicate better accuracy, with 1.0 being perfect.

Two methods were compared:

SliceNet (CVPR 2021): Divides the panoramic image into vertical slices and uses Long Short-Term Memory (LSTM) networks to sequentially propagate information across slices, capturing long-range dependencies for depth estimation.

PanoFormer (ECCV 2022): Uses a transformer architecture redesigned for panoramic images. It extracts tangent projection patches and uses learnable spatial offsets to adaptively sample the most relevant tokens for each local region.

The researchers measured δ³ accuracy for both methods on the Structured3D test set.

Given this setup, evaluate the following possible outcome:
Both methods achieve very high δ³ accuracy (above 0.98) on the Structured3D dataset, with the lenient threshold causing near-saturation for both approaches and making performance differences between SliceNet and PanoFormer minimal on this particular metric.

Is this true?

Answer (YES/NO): NO